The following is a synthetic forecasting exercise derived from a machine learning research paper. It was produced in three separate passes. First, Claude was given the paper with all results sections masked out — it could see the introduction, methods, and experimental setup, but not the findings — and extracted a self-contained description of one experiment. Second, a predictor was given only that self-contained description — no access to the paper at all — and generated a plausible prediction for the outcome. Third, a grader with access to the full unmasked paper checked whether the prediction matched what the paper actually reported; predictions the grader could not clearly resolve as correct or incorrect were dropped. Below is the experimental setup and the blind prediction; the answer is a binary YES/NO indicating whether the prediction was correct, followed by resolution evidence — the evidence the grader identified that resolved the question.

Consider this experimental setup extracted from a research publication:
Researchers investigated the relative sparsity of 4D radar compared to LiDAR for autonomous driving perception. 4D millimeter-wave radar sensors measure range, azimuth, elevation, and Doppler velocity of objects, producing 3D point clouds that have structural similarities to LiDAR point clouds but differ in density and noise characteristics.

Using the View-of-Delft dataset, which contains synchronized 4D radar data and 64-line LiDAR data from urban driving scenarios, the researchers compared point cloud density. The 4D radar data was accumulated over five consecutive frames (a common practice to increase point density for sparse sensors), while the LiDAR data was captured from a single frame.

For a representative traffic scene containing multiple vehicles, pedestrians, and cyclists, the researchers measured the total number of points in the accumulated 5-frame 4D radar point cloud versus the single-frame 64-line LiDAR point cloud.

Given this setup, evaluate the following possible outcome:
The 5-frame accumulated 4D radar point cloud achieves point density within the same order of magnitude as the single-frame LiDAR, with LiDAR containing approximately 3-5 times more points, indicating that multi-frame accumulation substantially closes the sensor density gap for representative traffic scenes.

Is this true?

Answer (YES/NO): NO